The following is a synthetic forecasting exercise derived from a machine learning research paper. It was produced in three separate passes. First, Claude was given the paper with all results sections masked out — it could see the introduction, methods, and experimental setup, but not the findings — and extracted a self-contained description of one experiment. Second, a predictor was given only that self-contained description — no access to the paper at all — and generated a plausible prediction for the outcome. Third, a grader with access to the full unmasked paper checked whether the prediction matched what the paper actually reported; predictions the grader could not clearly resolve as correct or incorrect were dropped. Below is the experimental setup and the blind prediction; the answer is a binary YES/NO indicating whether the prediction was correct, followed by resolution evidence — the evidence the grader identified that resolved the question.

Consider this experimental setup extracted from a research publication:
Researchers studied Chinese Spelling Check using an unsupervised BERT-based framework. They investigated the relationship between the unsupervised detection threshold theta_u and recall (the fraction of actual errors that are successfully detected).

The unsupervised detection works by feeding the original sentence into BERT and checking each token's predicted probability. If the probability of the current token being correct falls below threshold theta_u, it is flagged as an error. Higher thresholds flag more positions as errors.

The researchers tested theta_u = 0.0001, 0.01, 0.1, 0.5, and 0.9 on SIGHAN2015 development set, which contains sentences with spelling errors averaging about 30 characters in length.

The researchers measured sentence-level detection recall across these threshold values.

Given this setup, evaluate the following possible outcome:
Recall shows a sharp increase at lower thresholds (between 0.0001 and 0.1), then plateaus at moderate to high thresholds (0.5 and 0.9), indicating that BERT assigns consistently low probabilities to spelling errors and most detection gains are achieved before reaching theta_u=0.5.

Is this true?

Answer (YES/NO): NO